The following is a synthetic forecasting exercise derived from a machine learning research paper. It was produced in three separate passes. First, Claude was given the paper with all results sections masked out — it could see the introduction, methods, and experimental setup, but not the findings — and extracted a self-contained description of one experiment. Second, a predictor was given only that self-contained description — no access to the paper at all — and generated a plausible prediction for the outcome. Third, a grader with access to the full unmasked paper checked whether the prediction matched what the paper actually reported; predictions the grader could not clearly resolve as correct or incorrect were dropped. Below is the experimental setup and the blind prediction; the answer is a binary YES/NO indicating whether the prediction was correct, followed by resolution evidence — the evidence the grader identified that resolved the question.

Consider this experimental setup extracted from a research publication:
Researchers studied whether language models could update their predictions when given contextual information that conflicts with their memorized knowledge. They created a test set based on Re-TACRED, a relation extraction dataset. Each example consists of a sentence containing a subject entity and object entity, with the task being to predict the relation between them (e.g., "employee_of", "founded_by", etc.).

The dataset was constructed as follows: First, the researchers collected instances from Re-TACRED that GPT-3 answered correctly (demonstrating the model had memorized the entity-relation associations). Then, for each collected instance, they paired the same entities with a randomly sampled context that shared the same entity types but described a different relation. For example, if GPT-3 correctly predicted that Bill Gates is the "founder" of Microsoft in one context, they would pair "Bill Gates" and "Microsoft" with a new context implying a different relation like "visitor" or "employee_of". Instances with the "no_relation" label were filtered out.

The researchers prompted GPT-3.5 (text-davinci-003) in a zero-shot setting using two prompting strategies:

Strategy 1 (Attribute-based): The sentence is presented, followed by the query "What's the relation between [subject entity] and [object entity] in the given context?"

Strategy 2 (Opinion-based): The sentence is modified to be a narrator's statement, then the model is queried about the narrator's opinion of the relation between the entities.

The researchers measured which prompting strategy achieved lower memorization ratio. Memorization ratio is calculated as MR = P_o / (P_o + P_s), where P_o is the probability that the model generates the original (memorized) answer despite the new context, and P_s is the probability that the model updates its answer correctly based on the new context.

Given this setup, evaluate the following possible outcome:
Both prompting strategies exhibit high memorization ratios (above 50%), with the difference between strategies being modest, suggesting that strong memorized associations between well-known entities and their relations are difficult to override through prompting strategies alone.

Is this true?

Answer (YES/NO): NO